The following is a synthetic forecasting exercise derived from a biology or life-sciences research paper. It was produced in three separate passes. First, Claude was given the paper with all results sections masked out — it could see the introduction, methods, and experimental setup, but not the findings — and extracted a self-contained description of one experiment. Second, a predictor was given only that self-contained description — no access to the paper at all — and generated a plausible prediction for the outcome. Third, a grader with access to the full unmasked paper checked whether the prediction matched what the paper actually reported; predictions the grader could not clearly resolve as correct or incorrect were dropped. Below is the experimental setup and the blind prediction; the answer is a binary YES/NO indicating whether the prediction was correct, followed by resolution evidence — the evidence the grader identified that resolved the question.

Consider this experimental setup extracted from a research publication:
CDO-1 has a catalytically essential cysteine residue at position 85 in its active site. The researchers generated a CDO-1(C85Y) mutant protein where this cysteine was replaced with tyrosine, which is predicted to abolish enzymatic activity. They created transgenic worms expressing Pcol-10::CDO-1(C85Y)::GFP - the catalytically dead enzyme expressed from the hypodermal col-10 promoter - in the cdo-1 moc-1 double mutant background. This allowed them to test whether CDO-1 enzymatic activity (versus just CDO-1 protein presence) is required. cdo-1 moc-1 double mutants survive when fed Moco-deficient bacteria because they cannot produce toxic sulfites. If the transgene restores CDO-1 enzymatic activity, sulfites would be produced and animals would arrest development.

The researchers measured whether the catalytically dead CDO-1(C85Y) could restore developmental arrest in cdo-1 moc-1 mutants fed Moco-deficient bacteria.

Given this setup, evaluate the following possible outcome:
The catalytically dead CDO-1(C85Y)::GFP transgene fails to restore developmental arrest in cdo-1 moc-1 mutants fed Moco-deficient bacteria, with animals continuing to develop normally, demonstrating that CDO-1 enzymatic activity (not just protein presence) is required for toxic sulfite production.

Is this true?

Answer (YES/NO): YES